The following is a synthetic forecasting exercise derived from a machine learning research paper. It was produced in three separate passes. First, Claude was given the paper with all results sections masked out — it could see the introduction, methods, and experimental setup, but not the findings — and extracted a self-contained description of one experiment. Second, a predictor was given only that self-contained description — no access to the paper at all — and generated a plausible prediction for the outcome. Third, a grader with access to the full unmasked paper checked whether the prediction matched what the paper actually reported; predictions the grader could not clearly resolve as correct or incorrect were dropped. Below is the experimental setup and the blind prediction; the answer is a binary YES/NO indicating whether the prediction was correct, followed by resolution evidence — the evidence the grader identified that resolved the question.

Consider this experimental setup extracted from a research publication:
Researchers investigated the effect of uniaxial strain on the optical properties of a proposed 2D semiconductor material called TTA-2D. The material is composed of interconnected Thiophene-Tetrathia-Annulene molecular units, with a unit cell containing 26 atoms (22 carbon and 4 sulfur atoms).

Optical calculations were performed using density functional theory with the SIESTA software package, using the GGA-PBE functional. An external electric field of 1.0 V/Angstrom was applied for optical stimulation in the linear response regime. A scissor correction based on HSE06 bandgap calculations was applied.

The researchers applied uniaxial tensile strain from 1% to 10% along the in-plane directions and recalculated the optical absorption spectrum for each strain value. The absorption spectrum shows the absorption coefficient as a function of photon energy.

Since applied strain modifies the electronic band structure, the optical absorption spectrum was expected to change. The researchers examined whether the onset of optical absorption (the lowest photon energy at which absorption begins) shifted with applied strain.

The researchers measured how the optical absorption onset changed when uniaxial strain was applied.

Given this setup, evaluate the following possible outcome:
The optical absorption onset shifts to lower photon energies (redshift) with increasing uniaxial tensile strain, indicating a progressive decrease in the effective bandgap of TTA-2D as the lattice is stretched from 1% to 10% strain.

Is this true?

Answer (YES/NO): NO